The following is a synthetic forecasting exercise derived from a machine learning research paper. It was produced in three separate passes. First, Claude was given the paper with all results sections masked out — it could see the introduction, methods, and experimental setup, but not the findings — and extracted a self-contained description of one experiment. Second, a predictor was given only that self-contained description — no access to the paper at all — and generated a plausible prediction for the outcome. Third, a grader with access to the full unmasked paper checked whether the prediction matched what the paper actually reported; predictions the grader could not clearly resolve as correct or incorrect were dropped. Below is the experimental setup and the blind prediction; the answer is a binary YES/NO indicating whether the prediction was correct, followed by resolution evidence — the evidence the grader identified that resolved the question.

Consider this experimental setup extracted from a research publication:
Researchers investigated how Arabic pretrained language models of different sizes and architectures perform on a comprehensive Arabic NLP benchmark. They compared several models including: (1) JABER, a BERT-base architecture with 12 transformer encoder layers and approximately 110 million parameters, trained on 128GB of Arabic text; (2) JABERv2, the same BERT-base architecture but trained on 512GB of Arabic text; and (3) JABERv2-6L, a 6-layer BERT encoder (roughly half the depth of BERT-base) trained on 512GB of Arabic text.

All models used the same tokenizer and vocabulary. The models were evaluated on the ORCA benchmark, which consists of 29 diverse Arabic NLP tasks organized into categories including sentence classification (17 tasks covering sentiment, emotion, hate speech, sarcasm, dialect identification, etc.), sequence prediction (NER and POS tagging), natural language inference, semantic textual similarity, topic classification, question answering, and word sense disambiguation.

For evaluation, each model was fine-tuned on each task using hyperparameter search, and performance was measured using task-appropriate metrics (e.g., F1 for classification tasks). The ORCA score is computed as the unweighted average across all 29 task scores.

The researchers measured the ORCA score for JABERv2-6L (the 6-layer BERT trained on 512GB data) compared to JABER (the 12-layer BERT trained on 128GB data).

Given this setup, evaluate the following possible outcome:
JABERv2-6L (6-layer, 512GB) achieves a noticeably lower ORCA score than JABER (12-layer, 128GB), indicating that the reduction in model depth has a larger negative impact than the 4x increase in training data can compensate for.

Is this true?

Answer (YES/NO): YES